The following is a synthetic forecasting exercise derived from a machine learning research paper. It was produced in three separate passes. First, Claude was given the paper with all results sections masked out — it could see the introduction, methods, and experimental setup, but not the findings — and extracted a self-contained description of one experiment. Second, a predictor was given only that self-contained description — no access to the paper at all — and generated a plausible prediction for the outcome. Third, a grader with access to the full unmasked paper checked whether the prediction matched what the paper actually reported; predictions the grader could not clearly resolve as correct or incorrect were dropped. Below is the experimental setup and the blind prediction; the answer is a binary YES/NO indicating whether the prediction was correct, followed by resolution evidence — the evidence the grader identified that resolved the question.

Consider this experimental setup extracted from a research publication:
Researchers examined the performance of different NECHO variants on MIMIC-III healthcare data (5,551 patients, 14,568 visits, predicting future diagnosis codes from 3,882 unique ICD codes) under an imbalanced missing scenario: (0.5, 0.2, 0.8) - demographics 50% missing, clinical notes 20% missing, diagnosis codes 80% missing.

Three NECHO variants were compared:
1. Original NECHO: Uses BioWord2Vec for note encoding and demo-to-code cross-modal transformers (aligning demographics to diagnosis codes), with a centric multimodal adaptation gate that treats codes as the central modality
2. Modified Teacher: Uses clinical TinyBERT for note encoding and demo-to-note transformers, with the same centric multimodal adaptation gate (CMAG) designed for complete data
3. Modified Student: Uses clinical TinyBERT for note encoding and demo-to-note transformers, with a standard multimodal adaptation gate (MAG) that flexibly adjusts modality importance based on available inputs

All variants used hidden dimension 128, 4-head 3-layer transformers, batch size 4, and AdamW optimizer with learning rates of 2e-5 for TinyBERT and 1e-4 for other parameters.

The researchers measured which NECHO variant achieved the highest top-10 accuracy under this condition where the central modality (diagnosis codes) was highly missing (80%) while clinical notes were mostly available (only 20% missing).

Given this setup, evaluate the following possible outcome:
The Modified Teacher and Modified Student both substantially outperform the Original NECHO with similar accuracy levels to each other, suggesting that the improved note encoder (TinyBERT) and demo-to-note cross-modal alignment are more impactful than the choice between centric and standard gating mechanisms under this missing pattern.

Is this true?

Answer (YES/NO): NO